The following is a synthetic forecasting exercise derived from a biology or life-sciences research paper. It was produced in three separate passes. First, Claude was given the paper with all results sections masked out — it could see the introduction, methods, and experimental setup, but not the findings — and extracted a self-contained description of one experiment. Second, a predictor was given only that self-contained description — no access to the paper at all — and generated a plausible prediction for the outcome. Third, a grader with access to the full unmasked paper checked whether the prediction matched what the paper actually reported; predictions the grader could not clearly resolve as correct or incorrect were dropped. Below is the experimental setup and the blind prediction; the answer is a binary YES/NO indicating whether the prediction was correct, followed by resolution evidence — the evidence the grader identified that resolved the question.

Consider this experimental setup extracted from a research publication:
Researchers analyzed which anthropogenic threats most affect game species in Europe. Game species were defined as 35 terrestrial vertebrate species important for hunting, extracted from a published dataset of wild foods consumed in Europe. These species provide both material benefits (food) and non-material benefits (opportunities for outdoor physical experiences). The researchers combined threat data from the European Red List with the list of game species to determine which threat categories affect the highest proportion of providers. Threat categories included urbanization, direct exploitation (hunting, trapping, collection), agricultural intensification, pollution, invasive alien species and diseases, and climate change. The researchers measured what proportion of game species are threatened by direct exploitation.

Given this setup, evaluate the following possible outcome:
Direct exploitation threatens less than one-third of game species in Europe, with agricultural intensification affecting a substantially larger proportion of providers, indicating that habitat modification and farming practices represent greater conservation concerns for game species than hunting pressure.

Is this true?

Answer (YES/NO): NO